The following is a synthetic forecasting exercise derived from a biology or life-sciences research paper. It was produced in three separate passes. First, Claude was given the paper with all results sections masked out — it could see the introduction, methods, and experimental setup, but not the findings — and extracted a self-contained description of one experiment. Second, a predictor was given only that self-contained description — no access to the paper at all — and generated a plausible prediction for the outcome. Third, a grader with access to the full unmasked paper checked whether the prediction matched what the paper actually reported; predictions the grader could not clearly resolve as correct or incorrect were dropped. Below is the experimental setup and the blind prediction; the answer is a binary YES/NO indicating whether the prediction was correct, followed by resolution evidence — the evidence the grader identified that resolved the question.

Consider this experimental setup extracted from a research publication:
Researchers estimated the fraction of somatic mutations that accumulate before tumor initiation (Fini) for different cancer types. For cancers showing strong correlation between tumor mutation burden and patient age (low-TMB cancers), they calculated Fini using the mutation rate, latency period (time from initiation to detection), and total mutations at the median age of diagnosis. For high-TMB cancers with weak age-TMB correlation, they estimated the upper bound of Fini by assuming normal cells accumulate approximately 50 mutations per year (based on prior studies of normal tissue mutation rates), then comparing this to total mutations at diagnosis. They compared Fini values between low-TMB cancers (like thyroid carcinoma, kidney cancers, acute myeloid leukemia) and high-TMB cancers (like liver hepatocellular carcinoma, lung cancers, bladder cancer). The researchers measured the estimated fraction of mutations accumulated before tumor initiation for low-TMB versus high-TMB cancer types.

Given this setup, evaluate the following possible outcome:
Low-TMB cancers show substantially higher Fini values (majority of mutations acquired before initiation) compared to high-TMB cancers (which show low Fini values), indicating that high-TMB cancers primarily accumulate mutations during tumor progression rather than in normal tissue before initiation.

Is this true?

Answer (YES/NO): YES